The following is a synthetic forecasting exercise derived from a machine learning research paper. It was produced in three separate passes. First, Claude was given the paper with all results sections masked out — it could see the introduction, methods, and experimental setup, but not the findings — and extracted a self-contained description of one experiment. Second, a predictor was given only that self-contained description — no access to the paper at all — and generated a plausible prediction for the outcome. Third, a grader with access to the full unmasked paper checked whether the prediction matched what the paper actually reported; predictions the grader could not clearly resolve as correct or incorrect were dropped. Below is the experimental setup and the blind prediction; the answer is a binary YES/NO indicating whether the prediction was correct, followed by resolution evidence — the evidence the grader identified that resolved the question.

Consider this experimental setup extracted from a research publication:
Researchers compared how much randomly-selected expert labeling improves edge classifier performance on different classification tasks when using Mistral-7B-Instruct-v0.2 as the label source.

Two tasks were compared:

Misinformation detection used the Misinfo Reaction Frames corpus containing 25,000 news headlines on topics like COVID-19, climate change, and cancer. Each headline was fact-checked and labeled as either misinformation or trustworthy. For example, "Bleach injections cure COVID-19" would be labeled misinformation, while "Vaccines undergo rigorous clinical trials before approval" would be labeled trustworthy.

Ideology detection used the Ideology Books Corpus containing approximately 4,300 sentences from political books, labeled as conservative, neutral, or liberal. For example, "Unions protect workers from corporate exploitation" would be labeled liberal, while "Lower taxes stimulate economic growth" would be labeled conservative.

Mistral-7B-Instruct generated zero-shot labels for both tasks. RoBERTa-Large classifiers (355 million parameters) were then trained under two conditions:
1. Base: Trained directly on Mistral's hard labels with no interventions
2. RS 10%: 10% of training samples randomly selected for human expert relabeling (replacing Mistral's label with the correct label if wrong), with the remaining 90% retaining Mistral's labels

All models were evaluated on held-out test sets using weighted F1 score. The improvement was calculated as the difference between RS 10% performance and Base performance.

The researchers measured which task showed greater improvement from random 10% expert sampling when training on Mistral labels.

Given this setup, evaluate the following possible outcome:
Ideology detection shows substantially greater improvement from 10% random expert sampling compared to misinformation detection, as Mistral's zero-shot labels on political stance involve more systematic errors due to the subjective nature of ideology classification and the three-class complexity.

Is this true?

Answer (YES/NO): NO